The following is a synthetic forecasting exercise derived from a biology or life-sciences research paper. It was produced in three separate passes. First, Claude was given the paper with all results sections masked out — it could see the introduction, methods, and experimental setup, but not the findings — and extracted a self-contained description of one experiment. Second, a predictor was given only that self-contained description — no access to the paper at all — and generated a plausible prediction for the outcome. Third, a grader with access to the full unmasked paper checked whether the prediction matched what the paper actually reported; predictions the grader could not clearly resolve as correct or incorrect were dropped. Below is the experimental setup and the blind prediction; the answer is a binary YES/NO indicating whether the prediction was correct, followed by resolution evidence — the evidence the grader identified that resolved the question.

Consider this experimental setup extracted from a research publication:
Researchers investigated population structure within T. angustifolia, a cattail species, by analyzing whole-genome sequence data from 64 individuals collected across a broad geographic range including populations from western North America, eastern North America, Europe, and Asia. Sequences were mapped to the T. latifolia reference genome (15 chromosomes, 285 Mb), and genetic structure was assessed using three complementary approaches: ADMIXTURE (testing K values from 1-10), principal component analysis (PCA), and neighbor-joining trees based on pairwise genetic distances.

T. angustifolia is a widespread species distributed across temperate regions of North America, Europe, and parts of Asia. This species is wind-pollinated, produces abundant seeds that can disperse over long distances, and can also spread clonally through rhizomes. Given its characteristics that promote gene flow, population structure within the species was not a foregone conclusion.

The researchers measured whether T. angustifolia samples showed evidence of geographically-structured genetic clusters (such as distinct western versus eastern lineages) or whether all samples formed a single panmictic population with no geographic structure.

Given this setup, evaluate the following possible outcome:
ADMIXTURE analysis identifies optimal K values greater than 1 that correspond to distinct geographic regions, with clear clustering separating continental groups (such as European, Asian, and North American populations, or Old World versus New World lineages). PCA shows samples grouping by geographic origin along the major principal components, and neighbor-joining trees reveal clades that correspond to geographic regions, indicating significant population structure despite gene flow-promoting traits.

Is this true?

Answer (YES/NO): YES